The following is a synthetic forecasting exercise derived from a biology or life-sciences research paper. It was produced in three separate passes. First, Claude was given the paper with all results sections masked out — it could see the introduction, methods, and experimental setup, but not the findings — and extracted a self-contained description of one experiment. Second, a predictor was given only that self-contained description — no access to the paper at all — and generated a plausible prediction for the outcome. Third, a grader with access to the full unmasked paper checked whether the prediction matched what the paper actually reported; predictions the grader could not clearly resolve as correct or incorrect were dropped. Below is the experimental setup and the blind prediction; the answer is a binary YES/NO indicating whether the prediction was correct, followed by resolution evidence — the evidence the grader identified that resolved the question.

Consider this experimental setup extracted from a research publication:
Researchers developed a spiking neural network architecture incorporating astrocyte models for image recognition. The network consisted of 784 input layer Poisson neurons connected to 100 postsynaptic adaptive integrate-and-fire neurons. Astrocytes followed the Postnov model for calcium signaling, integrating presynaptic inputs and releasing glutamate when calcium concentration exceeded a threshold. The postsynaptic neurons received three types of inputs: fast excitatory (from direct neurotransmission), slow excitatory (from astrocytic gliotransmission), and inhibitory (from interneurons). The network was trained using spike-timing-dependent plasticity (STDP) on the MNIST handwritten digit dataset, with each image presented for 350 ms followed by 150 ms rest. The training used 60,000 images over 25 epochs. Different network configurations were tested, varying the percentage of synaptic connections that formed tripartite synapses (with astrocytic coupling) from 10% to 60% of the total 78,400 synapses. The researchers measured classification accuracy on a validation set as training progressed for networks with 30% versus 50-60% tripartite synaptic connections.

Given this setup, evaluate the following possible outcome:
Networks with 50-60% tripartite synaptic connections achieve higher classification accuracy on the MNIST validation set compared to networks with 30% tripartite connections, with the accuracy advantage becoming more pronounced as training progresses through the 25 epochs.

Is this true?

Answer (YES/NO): NO